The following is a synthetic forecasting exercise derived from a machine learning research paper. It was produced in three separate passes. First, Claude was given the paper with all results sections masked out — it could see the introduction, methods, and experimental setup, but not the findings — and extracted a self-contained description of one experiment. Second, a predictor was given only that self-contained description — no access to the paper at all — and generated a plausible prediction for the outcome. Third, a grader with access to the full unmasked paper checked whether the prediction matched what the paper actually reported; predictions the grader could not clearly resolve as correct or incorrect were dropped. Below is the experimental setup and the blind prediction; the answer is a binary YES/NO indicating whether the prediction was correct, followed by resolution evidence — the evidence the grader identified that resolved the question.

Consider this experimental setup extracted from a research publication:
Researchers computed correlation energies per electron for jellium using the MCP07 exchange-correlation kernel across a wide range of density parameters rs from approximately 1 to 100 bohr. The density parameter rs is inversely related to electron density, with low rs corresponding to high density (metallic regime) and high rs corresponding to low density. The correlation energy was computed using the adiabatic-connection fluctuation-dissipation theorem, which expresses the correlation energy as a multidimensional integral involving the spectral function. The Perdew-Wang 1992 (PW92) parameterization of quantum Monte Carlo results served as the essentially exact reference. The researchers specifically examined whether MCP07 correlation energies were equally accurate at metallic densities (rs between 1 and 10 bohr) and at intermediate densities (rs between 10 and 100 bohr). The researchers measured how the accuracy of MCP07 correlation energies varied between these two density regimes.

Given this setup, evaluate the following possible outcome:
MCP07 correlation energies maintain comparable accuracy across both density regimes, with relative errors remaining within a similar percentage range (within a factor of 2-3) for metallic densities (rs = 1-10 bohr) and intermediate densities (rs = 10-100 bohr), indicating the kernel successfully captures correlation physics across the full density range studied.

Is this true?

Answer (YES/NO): NO